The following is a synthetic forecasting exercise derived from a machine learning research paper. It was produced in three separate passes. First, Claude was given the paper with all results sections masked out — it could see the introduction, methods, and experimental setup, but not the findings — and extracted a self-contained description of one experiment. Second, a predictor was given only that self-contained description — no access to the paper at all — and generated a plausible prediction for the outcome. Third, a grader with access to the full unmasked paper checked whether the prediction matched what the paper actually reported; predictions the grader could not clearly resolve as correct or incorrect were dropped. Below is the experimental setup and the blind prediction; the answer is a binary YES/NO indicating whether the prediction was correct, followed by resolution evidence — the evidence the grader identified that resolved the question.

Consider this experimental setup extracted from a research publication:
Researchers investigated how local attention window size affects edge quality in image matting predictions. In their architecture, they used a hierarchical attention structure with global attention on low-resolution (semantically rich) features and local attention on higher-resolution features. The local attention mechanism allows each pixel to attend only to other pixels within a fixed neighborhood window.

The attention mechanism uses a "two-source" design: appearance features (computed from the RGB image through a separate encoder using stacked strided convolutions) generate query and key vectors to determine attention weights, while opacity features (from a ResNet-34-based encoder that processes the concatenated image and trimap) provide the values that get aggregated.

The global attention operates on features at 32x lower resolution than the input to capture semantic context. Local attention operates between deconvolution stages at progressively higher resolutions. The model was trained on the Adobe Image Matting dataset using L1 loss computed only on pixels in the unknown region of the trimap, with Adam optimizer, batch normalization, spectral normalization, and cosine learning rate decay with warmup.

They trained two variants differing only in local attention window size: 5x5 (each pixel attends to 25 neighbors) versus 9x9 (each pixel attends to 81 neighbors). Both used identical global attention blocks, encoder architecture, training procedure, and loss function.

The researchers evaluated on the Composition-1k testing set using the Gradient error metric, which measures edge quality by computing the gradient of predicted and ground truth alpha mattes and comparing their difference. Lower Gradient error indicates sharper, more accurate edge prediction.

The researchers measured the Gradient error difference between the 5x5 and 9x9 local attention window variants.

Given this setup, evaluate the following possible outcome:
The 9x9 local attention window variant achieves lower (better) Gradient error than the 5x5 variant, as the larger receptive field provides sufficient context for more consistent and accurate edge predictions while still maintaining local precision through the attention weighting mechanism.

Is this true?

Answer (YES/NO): YES